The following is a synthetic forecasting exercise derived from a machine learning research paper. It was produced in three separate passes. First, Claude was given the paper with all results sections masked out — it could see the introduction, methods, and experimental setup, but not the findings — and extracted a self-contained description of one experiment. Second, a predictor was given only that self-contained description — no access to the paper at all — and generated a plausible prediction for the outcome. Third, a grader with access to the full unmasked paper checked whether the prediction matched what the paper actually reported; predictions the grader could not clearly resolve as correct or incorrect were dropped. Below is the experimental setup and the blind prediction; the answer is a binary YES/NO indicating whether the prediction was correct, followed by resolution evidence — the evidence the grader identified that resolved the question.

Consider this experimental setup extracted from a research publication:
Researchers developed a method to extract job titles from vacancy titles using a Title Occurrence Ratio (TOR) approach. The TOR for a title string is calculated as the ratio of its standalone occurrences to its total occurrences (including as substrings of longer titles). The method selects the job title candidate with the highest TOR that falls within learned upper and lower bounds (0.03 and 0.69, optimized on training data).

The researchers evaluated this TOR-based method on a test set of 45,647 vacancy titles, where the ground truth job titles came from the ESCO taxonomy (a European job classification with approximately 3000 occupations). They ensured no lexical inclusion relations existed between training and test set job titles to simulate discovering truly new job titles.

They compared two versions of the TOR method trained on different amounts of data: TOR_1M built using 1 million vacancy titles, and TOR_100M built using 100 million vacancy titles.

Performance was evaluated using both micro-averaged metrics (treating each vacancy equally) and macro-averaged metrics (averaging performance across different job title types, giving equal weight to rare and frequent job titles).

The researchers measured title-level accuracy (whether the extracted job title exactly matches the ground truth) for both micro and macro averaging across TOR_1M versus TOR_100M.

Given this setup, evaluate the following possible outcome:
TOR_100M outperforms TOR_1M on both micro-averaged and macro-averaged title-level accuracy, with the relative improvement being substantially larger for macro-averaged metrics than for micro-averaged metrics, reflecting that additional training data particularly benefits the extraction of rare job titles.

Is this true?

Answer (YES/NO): NO